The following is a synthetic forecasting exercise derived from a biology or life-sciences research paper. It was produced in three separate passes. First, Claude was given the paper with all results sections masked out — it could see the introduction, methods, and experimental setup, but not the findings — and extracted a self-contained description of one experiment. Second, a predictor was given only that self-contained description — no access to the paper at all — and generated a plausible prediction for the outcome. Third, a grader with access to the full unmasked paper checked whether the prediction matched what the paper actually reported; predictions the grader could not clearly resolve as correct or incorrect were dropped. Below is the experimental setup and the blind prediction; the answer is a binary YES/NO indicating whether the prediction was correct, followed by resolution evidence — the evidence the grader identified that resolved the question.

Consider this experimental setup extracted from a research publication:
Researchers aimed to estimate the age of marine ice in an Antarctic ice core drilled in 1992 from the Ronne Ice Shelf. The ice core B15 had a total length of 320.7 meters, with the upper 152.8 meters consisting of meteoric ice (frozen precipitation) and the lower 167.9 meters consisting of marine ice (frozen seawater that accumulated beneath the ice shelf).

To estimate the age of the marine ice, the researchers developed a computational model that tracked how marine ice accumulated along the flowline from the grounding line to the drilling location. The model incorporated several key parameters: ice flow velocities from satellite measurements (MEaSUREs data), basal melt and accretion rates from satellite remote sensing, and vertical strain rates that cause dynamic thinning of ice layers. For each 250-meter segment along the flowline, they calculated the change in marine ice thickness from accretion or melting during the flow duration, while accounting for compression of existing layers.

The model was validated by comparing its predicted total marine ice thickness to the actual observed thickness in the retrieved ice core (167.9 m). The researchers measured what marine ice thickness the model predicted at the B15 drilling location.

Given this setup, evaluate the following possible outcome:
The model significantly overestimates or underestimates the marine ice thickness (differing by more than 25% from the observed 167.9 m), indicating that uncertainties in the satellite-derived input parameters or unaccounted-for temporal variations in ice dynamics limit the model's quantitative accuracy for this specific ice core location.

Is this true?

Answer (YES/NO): NO